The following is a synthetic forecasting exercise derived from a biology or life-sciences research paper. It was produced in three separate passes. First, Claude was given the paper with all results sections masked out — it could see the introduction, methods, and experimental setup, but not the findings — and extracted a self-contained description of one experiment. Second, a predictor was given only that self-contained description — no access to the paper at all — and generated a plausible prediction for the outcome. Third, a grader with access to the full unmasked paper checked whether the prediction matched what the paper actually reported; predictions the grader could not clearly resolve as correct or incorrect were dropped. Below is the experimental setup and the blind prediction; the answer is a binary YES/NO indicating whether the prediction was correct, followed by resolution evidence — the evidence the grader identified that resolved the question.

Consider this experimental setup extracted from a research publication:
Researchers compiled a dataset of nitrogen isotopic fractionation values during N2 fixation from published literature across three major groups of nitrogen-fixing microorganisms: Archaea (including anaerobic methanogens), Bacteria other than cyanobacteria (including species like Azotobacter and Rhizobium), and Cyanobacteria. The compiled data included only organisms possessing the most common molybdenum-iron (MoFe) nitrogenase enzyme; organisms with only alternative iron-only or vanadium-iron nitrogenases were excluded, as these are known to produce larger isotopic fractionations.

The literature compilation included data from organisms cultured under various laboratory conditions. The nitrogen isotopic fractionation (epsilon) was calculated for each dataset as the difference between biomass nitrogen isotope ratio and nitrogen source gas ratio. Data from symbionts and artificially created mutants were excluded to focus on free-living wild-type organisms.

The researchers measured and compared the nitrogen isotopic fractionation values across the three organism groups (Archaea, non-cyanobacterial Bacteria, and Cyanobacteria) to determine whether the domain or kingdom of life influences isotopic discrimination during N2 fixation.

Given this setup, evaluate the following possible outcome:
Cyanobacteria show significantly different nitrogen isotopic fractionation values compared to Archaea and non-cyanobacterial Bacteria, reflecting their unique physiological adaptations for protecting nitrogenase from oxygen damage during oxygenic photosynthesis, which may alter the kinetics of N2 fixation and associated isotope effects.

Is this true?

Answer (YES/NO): NO